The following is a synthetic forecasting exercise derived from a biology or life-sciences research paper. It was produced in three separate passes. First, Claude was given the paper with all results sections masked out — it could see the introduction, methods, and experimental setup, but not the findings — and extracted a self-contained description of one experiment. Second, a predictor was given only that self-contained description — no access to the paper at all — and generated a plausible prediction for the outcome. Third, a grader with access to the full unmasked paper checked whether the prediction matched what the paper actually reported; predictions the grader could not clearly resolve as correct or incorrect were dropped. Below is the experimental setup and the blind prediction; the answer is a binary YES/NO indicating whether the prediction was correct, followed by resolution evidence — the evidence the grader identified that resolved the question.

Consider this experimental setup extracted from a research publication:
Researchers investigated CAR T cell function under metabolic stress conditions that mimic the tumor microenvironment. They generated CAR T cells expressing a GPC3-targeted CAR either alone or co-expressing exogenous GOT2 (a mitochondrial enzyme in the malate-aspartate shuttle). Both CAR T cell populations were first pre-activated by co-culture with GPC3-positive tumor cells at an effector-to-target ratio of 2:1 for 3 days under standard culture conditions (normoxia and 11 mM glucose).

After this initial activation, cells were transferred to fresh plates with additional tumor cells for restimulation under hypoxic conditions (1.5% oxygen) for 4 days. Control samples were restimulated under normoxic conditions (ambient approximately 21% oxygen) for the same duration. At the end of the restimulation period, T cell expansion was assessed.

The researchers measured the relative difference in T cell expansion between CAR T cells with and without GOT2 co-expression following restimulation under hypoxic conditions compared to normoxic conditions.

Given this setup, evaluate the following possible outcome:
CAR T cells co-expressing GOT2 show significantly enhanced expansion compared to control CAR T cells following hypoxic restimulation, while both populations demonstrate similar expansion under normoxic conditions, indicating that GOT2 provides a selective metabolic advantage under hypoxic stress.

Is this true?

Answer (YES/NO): YES